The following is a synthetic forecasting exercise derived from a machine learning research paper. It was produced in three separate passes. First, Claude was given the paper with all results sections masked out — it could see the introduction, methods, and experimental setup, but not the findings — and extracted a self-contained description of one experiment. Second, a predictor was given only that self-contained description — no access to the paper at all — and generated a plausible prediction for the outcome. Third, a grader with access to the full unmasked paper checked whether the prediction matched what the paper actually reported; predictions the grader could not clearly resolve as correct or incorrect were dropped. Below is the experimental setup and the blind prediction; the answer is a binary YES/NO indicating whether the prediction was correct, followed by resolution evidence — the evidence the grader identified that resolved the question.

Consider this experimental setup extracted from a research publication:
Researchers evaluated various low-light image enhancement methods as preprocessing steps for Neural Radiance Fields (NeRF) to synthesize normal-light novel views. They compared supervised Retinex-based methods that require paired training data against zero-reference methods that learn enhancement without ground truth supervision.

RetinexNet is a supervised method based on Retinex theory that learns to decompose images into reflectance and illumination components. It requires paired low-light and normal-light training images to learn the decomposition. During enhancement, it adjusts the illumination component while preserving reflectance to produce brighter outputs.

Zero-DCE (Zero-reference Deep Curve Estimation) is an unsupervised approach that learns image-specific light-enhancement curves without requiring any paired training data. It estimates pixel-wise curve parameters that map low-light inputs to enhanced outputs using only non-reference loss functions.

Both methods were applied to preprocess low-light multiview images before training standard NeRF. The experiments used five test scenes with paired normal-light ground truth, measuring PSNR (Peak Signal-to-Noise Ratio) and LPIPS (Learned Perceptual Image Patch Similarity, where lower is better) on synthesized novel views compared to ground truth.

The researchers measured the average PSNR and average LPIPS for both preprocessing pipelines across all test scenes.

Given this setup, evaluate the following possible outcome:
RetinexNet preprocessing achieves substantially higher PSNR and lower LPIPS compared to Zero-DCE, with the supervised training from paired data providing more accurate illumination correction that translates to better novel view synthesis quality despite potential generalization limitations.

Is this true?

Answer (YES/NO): NO